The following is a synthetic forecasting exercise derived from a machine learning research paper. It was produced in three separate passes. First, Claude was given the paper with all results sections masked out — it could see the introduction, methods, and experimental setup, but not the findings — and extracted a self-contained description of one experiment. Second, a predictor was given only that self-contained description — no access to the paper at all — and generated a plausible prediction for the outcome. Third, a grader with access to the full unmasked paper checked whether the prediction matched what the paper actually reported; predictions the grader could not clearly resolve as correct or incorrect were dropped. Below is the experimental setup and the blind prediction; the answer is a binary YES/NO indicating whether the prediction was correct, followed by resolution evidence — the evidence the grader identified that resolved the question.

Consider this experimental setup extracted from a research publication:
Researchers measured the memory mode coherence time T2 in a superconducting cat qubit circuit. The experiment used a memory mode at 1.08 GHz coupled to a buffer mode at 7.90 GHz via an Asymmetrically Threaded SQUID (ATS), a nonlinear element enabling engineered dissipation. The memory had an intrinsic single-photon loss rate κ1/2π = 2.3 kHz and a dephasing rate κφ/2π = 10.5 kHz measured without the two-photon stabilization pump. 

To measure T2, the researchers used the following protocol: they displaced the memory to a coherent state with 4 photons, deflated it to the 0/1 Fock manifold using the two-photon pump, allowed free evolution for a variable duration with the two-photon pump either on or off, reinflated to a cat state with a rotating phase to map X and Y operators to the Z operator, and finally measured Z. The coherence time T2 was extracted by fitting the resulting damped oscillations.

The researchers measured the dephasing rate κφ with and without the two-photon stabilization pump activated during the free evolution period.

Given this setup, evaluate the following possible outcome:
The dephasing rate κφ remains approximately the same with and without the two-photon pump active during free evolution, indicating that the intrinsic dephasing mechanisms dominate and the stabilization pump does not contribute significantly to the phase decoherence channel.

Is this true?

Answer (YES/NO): NO